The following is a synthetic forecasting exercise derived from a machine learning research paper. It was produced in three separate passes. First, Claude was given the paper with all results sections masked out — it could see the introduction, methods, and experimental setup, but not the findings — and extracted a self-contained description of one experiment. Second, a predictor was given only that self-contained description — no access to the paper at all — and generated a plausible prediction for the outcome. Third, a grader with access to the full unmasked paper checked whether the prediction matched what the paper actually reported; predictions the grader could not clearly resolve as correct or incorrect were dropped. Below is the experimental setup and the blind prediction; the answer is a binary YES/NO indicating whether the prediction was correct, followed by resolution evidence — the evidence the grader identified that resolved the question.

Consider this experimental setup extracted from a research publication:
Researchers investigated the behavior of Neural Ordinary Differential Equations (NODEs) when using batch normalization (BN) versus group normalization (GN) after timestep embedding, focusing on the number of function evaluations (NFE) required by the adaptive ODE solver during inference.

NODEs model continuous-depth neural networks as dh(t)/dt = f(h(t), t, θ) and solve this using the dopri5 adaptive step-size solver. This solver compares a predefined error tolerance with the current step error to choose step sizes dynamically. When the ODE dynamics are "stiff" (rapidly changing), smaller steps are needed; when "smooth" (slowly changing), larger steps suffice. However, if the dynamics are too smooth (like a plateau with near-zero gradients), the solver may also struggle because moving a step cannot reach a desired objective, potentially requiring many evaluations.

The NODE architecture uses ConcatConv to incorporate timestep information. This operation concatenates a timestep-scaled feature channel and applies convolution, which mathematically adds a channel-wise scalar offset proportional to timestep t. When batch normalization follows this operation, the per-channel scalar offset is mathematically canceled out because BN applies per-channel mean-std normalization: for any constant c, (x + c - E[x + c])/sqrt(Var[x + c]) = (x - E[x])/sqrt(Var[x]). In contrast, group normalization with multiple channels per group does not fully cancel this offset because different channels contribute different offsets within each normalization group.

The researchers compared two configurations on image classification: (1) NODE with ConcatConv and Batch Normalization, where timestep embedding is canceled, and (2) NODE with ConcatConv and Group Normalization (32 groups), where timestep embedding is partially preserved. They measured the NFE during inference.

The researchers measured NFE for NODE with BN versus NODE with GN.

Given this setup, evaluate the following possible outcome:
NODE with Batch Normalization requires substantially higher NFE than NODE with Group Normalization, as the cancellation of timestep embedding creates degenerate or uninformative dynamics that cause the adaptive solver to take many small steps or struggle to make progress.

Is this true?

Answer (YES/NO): YES